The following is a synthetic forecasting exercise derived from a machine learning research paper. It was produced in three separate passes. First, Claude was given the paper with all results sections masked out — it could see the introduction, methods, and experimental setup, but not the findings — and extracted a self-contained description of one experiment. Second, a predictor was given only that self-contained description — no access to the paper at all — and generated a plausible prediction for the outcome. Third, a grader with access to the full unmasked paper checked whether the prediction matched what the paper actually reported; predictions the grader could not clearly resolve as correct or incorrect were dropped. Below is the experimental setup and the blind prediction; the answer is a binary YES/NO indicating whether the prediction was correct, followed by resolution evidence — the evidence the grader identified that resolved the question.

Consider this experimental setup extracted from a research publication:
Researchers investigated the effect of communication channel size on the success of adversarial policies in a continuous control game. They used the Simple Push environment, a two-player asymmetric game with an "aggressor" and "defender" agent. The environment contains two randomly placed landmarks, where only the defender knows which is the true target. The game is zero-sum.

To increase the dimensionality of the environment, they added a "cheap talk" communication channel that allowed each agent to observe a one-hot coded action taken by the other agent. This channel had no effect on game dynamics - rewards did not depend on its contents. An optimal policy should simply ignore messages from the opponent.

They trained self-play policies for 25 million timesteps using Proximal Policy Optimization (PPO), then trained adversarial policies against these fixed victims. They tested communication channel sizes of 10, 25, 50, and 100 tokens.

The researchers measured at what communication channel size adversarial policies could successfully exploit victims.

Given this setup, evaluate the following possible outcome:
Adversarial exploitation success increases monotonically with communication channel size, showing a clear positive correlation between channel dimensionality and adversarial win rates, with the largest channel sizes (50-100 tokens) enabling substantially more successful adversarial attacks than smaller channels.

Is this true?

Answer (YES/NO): NO